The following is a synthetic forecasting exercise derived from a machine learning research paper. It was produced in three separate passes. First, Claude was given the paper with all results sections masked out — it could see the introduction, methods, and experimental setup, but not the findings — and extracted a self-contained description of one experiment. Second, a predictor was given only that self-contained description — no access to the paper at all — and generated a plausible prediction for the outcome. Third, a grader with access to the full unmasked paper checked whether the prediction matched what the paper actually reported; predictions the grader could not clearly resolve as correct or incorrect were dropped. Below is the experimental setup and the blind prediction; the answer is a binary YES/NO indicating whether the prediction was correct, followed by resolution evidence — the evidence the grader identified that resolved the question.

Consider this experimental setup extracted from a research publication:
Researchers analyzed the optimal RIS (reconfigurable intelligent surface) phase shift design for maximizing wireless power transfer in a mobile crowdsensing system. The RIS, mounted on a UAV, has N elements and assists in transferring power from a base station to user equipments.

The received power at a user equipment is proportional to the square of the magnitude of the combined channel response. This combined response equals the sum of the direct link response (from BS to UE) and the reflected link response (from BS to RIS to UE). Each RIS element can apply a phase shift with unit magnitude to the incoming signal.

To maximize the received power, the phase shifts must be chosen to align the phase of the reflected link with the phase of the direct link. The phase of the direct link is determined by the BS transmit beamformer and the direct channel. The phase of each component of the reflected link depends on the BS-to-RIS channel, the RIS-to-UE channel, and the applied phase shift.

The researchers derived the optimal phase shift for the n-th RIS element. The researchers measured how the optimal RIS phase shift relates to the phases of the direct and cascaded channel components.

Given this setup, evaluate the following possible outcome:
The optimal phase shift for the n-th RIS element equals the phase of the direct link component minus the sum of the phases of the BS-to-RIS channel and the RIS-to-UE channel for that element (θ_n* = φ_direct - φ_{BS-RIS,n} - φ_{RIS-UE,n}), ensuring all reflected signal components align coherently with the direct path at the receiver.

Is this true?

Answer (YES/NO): YES